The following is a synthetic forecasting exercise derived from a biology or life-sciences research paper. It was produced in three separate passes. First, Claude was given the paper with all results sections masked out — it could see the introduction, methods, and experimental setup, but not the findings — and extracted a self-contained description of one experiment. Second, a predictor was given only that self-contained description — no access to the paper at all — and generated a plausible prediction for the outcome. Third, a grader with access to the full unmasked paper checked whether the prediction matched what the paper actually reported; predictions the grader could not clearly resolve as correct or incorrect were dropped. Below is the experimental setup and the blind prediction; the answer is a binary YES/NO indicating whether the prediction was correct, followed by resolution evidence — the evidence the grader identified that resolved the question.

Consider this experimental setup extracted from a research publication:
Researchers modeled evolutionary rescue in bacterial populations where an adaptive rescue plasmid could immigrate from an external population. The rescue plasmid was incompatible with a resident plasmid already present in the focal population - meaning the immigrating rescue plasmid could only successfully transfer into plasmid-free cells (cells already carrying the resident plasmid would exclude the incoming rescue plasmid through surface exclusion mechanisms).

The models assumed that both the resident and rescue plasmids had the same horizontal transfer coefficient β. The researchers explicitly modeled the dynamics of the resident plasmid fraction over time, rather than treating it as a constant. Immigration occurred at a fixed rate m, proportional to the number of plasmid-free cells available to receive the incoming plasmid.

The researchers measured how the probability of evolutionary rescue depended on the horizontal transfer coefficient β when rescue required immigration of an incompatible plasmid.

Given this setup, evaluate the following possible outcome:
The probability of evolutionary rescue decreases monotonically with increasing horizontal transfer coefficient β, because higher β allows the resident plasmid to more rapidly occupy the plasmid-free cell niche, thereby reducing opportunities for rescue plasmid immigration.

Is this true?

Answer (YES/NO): NO